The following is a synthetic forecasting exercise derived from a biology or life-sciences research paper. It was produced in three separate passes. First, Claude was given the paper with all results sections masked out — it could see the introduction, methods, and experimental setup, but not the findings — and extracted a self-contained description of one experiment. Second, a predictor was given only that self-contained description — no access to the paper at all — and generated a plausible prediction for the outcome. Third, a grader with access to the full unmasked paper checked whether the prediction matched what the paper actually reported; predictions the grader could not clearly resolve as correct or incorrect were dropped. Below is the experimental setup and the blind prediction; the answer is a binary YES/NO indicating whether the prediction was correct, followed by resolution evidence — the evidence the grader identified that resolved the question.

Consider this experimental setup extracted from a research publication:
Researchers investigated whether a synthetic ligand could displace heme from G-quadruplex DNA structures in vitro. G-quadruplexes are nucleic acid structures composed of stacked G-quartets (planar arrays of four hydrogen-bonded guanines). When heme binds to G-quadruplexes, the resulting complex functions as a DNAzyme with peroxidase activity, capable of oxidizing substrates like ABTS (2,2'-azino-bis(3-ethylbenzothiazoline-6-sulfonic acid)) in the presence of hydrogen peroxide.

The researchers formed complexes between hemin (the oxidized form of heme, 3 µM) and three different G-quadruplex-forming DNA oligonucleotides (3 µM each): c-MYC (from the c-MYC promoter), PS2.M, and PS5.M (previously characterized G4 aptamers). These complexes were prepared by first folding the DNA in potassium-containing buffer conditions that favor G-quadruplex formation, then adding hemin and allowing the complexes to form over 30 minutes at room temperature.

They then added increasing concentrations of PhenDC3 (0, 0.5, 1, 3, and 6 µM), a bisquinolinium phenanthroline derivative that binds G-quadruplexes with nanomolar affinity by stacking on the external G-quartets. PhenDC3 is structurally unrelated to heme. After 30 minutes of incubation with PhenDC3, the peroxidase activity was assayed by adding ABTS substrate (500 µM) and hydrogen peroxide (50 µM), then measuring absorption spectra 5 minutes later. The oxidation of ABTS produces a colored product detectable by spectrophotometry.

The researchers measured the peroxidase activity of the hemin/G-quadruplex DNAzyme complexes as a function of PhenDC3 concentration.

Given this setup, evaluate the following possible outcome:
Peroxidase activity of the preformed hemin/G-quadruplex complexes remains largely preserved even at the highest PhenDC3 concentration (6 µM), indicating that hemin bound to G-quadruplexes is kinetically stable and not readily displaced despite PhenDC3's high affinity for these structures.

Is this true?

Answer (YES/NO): NO